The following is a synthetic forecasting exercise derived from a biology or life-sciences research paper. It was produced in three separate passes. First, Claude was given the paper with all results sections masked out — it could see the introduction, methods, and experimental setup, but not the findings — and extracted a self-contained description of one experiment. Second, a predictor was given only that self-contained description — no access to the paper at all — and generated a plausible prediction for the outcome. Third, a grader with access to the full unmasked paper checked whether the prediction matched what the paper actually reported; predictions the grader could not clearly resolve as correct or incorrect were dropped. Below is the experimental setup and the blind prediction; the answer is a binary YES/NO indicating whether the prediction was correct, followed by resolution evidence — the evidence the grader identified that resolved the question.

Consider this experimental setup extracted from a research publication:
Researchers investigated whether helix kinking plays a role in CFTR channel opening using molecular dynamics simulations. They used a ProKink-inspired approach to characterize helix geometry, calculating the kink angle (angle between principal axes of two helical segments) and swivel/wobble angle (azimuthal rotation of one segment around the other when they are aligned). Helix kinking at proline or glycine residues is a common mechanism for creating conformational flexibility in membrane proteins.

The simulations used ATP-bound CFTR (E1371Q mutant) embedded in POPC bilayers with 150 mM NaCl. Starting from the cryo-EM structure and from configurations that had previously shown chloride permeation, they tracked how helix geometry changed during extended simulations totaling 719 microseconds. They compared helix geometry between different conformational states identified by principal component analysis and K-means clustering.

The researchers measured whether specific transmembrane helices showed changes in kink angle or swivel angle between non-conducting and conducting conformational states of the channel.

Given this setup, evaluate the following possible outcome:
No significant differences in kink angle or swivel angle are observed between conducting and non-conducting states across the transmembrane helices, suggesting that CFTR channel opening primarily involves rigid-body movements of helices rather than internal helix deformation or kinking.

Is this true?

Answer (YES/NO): NO